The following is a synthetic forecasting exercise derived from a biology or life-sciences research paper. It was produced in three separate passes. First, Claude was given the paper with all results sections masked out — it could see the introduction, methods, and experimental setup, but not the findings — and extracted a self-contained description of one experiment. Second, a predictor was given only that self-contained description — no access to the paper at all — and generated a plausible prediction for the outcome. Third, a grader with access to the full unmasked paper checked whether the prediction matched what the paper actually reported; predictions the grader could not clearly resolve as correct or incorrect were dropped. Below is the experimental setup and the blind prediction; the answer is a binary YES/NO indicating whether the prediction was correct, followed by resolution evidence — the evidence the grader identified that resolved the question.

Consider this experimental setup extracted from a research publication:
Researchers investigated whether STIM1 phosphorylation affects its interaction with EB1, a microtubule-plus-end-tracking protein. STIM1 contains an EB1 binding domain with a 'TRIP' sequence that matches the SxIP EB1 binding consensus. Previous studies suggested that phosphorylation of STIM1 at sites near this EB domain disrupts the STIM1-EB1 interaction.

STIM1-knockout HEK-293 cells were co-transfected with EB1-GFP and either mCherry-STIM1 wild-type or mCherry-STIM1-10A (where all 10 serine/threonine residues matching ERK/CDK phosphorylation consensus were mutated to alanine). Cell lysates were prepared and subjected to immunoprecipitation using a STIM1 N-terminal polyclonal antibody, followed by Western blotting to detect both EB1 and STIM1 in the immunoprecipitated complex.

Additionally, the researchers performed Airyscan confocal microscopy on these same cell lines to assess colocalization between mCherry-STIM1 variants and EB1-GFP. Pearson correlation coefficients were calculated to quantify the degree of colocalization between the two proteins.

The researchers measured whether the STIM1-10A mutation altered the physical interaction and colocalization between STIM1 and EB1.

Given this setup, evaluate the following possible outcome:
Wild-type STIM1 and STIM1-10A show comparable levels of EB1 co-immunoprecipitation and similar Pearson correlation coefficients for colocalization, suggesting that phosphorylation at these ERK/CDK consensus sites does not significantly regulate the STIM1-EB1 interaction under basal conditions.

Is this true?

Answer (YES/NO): YES